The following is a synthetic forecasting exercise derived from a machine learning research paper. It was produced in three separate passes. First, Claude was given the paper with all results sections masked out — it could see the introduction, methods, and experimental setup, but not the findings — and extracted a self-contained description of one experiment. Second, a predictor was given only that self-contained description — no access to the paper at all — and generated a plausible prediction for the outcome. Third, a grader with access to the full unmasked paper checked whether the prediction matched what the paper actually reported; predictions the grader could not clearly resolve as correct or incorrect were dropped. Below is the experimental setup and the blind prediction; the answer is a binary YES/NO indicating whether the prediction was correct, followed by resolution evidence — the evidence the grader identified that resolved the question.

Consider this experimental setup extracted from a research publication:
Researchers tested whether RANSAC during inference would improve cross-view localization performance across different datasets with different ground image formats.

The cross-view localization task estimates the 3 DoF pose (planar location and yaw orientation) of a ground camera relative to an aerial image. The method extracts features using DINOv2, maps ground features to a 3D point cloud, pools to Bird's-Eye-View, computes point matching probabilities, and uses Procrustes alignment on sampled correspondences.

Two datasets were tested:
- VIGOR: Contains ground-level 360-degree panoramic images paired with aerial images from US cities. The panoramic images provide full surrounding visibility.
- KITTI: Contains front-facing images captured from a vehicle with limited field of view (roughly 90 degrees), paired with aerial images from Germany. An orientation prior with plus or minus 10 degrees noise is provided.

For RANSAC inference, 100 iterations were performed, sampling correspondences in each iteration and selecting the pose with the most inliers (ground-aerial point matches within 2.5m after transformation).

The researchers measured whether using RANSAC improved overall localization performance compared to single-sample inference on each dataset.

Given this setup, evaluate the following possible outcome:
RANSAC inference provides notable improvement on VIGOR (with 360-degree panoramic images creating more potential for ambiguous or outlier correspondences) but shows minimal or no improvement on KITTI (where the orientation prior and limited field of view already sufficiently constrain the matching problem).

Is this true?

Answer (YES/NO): YES